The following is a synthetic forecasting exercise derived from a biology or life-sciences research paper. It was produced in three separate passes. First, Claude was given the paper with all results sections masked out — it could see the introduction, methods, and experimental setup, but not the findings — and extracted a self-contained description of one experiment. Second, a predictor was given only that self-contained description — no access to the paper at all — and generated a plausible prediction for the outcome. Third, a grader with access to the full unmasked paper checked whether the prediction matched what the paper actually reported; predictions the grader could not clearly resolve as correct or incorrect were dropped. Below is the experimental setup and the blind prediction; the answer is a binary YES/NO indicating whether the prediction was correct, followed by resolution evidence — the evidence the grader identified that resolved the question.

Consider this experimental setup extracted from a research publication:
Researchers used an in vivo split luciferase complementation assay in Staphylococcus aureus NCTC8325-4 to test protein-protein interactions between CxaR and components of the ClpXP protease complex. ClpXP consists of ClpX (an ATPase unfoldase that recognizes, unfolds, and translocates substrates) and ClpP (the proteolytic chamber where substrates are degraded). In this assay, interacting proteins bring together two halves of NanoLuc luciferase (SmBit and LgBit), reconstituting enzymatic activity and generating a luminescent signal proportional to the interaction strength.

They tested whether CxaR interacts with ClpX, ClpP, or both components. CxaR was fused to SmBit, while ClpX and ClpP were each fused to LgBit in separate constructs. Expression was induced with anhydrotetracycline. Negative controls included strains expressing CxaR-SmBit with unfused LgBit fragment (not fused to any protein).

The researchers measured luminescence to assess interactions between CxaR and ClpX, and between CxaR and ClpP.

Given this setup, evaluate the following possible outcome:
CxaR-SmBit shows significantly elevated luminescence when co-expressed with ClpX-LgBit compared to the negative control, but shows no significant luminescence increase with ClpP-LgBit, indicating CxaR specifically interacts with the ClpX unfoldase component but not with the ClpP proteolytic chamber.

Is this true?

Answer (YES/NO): NO